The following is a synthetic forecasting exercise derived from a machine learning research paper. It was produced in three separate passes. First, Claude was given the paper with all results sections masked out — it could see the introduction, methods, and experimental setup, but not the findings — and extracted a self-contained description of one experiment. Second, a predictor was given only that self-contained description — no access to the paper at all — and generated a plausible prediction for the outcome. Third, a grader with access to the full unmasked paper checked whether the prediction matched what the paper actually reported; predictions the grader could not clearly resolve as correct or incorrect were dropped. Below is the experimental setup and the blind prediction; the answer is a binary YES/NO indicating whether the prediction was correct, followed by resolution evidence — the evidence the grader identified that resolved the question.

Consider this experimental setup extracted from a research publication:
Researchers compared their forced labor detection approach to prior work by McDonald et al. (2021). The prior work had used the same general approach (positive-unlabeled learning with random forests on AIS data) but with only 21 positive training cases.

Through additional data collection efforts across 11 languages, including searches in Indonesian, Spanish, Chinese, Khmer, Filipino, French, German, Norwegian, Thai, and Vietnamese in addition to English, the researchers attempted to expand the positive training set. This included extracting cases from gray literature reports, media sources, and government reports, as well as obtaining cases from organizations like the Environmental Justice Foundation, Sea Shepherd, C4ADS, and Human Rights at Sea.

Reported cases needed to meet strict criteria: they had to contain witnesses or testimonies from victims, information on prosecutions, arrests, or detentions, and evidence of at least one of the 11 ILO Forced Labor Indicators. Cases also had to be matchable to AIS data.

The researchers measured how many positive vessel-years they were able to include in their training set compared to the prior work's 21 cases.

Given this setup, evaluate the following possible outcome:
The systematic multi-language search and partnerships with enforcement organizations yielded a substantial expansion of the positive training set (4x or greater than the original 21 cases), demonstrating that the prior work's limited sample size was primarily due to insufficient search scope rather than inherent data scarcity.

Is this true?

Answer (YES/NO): NO